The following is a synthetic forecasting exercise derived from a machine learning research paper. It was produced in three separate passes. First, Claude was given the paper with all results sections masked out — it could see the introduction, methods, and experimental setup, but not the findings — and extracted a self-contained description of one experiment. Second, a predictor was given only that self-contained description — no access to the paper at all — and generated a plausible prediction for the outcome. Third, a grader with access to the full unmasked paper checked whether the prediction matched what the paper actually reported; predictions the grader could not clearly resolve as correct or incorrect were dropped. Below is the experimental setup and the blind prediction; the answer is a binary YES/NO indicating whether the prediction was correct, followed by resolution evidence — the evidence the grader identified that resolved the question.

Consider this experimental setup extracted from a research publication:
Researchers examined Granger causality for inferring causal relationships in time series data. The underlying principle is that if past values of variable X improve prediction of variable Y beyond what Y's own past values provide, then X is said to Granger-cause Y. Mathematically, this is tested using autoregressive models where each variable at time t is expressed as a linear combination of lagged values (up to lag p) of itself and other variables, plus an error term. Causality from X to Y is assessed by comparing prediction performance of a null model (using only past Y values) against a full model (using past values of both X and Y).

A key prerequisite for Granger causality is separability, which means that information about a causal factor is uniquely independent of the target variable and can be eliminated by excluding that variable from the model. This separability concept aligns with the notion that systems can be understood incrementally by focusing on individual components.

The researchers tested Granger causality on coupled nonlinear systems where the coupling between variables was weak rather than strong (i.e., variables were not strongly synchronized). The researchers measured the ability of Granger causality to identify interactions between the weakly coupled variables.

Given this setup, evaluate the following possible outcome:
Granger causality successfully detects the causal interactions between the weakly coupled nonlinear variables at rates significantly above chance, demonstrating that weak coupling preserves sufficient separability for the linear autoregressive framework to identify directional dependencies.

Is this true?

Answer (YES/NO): NO